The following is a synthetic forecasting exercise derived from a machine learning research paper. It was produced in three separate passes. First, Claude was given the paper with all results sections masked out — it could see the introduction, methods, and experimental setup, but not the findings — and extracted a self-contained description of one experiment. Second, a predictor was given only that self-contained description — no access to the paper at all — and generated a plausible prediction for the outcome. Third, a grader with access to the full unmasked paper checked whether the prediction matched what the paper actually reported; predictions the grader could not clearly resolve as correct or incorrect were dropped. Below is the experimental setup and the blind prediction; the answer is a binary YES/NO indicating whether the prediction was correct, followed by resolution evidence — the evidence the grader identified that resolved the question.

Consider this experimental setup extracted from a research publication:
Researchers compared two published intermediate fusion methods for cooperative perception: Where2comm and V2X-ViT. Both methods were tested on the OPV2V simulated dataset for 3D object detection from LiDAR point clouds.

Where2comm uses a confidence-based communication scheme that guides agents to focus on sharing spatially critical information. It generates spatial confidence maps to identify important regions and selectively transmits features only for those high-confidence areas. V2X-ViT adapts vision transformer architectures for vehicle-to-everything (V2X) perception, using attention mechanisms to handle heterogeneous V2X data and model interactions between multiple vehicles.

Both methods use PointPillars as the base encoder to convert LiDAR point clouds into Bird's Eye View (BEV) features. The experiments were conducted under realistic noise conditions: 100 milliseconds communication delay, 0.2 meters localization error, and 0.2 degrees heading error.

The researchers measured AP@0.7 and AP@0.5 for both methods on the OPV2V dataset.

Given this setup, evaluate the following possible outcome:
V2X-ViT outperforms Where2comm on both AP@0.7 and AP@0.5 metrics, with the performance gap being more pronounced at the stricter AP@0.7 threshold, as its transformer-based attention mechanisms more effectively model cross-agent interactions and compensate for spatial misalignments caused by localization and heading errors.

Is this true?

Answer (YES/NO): NO